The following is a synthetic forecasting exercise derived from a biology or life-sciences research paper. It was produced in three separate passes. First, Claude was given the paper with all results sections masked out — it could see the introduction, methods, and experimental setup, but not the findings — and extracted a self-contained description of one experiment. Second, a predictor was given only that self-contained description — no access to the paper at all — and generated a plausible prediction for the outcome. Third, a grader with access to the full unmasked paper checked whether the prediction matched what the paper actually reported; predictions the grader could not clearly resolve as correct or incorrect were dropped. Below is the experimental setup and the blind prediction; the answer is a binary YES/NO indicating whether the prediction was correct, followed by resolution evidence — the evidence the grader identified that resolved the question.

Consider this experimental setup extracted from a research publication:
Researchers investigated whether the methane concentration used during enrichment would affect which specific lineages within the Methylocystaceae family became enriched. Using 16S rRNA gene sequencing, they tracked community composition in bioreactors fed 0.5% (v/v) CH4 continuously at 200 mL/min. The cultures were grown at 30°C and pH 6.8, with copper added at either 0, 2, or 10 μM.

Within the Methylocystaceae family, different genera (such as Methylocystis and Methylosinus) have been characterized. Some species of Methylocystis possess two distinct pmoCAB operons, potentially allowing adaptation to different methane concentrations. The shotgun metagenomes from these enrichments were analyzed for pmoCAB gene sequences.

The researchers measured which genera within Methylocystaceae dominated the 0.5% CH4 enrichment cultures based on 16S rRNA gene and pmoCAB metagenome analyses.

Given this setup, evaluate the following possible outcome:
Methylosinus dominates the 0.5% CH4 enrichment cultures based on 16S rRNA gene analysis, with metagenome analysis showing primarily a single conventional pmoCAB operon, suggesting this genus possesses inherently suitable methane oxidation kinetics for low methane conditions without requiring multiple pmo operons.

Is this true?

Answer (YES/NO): NO